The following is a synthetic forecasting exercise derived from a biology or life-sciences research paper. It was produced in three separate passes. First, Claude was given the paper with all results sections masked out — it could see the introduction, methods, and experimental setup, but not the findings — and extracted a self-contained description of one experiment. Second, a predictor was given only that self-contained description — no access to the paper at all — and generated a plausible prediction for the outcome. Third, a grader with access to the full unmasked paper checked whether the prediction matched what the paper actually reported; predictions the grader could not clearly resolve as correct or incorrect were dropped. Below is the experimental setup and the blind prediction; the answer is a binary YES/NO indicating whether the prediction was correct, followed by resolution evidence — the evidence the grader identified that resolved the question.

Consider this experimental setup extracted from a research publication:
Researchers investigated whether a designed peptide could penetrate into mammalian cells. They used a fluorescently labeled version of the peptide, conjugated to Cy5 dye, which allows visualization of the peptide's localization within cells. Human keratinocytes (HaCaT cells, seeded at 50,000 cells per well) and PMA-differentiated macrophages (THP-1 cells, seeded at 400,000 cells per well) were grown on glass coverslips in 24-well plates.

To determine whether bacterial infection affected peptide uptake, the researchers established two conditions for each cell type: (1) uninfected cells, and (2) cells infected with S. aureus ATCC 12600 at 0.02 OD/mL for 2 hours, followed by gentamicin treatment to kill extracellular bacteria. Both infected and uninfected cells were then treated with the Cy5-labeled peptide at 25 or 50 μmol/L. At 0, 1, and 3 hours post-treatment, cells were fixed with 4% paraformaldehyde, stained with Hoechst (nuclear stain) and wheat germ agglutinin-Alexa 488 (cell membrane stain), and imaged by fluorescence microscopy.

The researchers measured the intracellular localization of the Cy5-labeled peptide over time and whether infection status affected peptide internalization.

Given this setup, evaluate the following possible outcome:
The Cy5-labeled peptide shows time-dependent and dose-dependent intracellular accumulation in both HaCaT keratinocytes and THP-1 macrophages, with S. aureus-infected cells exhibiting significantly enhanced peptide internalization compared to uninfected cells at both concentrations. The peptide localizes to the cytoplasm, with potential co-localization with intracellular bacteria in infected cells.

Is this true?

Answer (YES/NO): NO